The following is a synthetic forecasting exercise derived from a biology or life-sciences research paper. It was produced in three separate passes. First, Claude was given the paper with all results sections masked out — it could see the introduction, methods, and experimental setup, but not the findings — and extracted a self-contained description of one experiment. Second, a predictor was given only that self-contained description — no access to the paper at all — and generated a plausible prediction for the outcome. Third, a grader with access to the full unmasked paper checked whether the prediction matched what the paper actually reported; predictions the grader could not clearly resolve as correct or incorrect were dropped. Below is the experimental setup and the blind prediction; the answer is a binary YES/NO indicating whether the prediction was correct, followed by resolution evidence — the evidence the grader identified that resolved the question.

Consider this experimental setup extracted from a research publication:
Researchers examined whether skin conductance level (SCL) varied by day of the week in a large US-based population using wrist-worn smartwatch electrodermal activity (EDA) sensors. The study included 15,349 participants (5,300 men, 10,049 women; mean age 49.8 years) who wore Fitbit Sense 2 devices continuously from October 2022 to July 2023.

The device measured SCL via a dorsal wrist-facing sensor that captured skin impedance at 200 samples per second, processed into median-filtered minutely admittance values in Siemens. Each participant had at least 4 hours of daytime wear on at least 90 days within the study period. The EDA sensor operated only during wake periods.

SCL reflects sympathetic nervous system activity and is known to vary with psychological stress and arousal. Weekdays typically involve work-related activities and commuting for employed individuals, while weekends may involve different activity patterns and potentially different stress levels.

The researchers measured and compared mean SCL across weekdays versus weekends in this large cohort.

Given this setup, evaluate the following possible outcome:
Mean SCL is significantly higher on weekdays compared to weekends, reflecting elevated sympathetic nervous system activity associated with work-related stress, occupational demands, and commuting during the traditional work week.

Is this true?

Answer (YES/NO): NO